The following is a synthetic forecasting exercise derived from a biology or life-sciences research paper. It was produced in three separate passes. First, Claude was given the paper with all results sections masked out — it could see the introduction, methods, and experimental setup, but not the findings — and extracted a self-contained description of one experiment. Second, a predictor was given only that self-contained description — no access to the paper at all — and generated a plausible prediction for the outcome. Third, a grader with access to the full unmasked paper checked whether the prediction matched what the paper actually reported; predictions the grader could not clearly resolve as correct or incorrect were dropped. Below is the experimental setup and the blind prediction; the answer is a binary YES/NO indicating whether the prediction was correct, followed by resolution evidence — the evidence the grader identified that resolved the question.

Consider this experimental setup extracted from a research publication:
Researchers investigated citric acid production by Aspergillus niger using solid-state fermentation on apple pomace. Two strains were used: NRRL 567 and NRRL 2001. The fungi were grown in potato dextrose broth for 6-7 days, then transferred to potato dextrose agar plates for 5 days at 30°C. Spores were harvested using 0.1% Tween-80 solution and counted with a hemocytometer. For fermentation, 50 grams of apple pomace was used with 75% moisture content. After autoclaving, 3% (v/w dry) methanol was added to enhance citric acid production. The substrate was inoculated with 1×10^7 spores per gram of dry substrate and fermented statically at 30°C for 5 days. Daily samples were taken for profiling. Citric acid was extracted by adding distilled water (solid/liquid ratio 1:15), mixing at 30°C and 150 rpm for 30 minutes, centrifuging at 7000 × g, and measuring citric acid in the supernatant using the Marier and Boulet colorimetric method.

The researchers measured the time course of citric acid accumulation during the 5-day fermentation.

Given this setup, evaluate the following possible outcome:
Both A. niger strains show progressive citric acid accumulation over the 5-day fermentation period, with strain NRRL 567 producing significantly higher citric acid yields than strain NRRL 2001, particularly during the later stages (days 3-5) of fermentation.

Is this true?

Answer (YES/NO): NO